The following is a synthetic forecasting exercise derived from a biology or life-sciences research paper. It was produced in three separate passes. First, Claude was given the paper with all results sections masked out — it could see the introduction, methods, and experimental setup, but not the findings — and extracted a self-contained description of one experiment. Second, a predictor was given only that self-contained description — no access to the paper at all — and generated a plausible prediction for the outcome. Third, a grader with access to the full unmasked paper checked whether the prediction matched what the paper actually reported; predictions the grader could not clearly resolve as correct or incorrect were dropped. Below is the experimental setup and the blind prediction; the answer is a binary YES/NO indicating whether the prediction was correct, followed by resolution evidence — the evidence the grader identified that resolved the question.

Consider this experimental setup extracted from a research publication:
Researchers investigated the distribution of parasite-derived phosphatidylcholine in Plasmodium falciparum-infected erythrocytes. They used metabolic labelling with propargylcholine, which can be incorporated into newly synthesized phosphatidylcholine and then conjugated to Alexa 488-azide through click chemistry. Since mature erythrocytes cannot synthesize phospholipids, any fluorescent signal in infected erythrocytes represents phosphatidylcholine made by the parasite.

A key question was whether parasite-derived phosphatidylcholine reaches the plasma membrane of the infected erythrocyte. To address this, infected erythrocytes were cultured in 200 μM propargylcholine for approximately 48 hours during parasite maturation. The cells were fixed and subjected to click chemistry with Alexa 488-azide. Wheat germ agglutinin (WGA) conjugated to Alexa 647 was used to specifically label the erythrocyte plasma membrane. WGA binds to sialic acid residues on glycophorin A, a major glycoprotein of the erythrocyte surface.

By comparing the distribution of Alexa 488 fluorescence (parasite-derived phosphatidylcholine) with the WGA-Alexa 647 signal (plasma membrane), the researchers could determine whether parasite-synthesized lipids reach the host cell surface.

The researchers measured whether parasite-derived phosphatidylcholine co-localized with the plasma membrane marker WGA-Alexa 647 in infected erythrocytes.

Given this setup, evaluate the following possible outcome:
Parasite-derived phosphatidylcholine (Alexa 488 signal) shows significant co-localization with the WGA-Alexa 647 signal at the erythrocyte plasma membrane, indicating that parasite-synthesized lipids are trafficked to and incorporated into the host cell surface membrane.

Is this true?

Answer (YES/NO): YES